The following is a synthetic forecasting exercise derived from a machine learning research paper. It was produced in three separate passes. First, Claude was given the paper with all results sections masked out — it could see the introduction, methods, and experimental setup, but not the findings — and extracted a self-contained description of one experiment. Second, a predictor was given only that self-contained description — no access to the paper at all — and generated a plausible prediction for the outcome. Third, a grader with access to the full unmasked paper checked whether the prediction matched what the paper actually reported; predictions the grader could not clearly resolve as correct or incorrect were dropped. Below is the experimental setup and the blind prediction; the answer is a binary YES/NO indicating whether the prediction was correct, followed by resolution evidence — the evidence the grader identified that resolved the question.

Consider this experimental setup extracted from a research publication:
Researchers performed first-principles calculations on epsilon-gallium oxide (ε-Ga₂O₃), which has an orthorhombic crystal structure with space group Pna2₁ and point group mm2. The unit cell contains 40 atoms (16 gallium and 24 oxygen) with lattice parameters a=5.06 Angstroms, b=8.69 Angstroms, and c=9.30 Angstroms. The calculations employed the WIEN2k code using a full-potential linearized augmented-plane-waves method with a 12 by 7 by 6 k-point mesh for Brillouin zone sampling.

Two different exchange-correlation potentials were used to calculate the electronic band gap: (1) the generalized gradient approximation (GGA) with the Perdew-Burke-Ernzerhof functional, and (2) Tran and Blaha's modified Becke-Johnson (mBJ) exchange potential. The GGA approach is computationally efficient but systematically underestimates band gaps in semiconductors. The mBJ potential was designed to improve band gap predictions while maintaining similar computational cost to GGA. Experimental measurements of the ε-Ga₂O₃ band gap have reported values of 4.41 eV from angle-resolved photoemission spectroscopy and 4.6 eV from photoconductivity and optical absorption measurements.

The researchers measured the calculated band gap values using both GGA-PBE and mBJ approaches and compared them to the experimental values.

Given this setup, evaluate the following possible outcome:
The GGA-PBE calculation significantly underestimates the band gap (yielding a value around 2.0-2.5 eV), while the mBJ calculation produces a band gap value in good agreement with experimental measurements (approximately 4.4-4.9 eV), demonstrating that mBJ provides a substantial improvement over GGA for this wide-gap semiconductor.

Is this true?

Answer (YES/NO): YES